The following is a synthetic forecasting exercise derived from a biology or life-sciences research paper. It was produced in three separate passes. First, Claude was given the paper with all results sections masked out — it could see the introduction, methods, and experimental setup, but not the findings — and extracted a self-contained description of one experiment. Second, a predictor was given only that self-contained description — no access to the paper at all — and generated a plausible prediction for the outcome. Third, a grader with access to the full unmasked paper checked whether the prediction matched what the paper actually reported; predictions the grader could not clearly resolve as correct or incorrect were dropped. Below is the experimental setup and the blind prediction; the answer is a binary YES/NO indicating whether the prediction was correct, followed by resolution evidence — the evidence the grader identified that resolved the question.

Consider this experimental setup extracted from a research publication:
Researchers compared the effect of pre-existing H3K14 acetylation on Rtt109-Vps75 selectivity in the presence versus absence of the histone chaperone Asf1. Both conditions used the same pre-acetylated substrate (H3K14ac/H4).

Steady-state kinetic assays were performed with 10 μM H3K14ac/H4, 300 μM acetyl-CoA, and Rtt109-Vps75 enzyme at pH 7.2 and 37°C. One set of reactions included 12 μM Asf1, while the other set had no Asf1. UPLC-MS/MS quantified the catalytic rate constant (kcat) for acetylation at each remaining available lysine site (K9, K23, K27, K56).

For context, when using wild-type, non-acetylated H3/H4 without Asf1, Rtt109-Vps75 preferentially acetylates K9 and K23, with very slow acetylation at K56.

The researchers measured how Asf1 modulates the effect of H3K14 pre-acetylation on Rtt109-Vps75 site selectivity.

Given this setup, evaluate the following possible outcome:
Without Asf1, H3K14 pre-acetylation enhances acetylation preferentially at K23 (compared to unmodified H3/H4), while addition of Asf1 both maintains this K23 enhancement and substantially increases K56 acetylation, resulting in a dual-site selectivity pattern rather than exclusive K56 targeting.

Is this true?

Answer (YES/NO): NO